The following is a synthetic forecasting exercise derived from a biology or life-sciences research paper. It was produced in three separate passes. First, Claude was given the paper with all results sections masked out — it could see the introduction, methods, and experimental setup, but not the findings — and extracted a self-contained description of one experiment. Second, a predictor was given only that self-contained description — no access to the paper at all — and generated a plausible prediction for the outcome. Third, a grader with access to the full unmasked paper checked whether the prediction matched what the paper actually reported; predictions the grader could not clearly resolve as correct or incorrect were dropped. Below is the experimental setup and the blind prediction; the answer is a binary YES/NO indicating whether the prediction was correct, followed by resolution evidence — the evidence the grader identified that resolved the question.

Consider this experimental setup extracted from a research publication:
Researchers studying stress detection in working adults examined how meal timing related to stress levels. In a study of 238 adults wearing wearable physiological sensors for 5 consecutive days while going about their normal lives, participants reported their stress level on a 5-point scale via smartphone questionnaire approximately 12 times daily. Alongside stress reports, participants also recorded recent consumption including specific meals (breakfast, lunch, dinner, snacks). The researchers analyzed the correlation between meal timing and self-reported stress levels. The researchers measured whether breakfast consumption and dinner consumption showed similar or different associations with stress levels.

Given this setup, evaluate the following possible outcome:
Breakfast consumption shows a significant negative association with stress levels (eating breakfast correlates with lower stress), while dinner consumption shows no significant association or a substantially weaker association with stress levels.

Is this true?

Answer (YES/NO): NO